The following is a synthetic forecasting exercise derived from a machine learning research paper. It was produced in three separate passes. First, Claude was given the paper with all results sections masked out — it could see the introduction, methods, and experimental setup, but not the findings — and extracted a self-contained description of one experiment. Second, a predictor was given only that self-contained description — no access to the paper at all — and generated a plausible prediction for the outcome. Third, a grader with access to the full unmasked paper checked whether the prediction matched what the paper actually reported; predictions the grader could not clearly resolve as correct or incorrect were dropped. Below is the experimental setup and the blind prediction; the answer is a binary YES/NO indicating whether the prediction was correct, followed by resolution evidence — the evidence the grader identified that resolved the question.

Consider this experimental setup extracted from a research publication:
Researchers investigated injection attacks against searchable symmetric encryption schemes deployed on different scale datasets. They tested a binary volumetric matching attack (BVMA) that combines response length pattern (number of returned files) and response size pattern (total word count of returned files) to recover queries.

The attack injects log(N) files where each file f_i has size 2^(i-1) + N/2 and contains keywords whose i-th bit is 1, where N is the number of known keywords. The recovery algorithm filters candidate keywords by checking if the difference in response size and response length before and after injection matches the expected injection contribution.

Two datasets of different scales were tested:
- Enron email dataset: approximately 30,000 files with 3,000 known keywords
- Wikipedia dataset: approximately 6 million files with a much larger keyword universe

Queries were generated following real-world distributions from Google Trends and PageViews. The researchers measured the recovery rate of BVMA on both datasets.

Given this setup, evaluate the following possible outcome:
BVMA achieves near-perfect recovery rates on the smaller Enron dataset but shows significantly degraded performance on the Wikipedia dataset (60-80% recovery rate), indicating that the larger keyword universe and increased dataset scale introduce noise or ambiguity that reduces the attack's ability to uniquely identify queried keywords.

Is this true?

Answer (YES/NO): NO